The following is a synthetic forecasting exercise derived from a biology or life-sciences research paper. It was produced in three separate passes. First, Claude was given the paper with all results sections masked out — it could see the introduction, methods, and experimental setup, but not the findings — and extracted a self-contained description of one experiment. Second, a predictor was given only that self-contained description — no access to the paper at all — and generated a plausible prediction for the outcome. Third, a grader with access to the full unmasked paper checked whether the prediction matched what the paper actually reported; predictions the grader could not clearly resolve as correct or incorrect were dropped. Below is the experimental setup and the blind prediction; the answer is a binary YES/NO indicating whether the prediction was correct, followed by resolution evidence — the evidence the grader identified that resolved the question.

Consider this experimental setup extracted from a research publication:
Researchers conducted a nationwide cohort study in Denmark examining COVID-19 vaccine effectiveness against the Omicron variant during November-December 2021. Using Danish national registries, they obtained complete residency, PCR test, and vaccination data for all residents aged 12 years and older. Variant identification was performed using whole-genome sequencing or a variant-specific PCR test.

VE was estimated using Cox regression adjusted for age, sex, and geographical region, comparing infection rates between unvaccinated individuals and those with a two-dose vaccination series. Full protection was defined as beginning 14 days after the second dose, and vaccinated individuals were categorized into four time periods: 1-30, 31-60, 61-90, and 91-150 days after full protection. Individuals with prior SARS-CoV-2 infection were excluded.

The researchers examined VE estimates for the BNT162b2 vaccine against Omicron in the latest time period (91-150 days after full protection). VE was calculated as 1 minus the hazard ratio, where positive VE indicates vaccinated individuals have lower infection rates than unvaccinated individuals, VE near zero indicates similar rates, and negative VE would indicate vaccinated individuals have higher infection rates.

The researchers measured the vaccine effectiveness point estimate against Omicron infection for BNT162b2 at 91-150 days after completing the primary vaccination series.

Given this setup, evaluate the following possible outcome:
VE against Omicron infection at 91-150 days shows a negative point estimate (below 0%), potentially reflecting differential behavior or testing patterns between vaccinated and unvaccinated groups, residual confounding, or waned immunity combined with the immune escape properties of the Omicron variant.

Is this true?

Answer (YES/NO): YES